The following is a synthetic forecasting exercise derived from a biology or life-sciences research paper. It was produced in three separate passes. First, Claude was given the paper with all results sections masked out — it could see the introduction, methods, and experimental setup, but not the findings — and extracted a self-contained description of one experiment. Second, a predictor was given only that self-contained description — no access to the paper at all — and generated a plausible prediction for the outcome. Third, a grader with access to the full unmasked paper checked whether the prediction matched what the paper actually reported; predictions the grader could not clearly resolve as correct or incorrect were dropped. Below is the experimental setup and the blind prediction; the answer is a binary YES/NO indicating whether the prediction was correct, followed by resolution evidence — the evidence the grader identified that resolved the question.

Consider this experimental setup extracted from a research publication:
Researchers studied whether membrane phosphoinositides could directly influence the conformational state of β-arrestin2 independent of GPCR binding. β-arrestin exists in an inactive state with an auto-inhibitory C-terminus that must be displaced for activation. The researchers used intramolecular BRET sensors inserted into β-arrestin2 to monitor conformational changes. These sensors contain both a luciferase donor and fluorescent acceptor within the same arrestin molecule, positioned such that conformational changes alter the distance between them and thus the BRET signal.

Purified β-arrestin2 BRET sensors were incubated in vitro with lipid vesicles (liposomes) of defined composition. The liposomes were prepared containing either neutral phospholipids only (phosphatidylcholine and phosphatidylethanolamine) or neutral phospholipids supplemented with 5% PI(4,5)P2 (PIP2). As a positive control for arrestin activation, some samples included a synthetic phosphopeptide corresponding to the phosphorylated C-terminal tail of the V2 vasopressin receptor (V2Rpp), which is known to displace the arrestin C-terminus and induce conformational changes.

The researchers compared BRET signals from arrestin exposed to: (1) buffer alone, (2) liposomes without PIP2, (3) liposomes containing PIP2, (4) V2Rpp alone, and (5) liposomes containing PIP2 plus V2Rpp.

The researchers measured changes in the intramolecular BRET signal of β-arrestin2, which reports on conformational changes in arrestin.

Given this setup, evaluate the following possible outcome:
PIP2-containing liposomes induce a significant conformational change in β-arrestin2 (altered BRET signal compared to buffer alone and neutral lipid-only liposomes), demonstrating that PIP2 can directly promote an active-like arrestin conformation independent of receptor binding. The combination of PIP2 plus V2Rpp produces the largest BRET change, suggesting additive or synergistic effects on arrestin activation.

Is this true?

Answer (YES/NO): NO